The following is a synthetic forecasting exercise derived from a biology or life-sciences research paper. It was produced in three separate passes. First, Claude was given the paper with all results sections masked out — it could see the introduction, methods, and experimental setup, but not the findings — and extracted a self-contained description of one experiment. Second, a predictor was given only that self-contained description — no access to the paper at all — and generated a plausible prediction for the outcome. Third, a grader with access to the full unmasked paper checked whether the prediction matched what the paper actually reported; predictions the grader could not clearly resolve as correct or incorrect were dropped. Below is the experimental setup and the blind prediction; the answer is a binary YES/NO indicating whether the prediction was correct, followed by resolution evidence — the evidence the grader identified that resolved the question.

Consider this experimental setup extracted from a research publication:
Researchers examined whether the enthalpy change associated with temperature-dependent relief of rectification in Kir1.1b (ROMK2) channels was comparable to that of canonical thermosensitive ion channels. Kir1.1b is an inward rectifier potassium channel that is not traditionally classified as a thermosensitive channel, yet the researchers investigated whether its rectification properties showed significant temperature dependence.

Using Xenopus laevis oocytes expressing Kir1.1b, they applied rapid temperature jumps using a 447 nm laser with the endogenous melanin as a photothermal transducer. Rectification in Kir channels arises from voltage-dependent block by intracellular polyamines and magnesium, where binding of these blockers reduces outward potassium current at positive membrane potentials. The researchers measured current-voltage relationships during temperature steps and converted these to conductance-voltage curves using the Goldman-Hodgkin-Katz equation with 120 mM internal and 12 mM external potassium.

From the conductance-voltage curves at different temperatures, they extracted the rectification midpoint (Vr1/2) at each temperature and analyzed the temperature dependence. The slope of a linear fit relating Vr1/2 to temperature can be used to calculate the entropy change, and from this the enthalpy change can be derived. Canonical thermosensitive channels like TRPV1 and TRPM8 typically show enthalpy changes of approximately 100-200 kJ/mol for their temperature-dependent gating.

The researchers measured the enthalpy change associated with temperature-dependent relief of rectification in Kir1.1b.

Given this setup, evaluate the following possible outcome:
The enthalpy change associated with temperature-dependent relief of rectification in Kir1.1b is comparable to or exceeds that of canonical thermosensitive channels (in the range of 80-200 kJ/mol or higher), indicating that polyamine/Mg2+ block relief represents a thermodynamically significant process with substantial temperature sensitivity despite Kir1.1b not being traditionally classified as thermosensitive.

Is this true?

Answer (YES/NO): YES